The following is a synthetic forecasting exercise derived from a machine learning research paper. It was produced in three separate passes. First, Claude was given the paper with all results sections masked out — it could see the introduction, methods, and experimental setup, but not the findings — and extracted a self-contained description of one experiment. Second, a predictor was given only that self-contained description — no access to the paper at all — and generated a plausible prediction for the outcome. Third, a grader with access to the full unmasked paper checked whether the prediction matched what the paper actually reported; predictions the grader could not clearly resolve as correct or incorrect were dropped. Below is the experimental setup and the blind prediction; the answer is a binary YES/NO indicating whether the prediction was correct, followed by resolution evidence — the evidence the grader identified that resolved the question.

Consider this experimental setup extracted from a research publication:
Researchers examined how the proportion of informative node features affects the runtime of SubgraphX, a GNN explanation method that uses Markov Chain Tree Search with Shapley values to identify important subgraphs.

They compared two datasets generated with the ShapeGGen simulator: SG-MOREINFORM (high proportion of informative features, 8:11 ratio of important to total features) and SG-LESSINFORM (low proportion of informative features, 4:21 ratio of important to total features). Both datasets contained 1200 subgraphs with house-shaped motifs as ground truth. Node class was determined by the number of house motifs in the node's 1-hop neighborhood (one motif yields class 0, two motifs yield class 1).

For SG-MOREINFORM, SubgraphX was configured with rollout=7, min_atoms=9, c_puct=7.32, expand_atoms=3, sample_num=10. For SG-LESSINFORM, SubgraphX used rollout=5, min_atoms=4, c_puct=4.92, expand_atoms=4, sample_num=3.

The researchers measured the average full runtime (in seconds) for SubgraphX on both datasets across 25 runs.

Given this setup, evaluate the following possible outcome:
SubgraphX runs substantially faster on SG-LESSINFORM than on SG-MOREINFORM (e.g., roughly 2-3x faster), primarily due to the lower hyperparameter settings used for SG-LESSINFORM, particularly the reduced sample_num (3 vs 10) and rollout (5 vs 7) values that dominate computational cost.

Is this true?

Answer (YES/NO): NO